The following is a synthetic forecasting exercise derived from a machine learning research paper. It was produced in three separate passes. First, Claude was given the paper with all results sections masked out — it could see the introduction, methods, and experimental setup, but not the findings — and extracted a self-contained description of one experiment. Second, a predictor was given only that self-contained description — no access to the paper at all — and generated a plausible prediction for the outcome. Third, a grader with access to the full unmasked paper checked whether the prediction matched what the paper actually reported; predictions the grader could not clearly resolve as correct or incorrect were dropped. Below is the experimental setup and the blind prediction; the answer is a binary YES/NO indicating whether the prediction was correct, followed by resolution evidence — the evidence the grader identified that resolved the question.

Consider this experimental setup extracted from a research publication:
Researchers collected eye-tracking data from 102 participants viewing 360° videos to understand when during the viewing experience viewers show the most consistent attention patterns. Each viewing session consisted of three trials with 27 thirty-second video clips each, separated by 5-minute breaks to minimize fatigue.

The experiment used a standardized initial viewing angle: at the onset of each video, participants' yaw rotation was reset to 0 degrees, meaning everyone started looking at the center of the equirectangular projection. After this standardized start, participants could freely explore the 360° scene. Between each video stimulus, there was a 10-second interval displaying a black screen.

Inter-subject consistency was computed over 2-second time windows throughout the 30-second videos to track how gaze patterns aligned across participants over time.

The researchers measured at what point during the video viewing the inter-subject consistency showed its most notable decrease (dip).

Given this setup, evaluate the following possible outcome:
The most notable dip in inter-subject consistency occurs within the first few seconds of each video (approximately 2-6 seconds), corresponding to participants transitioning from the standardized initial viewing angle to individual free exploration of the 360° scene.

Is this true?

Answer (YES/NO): NO